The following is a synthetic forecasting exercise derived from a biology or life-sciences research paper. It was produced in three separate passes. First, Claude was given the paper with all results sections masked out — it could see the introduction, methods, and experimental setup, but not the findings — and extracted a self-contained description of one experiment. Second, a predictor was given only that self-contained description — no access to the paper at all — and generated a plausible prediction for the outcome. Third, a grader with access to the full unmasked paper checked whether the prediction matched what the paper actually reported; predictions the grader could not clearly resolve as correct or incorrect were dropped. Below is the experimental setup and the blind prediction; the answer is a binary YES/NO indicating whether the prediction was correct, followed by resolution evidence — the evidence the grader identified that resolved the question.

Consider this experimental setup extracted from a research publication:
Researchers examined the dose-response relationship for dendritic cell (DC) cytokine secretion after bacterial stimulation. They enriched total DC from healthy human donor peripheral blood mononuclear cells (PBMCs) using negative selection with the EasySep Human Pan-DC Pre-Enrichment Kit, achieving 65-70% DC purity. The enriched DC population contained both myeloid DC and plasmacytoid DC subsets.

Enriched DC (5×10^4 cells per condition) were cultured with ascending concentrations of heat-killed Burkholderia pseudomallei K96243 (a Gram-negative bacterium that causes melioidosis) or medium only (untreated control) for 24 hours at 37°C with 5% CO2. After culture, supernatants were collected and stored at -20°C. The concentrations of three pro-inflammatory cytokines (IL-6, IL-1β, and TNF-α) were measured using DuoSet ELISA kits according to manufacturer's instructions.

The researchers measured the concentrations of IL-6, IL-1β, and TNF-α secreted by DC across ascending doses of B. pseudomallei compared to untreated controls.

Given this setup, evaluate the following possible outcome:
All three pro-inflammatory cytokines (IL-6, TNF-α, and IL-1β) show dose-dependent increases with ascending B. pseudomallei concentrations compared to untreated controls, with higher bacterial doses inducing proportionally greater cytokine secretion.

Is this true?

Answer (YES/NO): NO